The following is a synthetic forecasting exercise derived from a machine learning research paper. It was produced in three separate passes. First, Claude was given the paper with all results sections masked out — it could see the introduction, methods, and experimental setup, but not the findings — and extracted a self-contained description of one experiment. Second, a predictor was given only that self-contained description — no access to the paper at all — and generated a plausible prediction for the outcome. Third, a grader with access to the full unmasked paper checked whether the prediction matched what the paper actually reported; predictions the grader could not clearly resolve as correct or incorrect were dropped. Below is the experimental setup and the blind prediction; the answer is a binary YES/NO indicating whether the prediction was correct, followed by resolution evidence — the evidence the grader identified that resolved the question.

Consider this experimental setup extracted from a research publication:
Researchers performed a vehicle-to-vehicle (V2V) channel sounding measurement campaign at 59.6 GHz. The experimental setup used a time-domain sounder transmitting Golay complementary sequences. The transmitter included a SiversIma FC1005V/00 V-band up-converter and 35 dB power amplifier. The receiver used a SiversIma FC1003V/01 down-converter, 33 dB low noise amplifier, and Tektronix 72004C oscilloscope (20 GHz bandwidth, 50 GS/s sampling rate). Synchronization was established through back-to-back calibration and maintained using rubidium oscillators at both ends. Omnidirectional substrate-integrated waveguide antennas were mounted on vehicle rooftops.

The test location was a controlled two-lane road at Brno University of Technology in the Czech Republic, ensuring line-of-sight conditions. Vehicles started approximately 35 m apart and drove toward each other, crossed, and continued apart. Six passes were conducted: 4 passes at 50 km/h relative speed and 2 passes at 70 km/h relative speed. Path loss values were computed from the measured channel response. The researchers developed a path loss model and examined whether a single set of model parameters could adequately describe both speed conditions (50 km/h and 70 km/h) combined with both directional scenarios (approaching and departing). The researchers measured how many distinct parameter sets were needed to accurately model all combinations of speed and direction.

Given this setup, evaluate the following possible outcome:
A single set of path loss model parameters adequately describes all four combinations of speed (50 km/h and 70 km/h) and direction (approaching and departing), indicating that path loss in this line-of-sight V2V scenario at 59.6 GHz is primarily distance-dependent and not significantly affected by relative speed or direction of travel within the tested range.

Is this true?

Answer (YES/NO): NO